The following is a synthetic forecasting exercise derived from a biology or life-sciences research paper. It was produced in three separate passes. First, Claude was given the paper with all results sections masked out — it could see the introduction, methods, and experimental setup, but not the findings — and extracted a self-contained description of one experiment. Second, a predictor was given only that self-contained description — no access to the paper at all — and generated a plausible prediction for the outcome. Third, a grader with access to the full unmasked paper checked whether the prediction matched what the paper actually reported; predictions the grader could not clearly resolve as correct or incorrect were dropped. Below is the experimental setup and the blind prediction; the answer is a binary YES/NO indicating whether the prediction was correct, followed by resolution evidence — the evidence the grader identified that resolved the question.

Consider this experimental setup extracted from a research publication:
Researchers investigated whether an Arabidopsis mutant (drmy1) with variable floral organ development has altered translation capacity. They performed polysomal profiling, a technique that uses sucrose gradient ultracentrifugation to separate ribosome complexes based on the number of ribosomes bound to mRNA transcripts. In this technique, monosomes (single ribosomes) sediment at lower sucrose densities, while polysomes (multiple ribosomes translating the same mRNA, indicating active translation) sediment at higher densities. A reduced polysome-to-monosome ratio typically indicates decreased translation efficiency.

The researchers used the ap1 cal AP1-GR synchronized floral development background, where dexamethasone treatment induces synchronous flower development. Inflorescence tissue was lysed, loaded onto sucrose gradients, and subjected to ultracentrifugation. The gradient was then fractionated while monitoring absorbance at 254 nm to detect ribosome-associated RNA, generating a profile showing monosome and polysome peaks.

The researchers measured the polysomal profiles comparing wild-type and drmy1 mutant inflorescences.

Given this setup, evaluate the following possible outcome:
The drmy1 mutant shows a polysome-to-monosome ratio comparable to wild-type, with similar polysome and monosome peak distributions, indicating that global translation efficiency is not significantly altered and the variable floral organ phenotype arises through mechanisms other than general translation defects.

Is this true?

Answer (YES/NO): NO